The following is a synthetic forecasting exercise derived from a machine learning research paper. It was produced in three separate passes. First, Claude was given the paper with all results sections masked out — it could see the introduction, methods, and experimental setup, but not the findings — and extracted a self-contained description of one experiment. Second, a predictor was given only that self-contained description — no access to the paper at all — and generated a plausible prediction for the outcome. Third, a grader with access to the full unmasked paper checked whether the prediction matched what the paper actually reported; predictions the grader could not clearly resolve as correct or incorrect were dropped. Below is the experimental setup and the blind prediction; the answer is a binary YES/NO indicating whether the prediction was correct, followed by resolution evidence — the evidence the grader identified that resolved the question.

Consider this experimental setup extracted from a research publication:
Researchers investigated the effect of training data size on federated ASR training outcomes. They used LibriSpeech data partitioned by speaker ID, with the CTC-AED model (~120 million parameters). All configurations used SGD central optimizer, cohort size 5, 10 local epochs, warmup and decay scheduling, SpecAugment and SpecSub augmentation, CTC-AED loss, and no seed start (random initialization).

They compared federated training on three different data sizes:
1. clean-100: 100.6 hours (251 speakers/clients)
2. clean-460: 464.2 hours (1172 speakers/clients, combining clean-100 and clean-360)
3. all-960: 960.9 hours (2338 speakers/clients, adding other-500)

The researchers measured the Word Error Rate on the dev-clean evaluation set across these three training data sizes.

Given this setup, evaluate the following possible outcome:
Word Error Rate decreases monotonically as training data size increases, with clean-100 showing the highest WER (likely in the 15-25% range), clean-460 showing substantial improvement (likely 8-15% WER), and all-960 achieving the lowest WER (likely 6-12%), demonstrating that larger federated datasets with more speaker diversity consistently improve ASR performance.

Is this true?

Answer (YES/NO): NO